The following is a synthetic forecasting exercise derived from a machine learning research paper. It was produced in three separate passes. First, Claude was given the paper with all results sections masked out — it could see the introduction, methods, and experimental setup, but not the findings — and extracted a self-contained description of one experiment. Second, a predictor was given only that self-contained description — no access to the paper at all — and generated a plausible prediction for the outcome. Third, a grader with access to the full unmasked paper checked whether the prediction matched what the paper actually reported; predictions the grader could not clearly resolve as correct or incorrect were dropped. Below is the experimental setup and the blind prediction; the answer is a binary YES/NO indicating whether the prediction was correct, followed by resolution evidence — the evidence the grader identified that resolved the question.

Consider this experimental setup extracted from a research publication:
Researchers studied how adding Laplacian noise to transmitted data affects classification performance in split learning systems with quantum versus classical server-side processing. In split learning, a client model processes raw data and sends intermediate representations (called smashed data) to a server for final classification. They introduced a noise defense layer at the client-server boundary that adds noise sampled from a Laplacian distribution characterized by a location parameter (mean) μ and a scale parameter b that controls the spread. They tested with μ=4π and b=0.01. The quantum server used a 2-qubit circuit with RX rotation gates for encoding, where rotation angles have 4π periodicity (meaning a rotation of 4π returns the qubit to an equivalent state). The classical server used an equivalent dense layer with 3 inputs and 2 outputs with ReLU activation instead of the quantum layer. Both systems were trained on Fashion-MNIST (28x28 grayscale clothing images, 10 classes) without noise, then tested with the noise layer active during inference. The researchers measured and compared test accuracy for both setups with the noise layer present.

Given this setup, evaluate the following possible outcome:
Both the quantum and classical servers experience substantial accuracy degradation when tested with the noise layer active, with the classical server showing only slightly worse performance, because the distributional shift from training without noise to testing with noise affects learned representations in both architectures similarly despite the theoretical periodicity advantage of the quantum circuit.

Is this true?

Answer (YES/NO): NO